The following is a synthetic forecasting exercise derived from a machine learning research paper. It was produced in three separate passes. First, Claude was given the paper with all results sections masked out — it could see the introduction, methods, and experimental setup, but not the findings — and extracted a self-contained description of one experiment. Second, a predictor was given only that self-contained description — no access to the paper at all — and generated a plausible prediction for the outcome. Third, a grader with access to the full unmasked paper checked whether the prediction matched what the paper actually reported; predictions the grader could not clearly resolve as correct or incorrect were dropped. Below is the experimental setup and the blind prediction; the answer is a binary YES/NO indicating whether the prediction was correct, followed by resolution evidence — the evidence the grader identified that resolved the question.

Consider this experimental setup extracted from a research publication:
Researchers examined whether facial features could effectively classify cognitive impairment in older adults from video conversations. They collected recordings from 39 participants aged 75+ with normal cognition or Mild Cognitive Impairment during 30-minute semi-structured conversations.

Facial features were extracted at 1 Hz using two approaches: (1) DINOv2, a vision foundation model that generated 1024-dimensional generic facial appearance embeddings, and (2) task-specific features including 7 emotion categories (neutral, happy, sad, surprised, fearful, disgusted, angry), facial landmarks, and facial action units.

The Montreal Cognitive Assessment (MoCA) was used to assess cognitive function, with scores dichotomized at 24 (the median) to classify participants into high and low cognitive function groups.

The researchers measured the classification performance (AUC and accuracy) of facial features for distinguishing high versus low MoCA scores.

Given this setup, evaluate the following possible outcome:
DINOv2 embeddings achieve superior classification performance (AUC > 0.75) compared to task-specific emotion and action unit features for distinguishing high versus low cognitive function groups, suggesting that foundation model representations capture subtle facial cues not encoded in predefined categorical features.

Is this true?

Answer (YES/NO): NO